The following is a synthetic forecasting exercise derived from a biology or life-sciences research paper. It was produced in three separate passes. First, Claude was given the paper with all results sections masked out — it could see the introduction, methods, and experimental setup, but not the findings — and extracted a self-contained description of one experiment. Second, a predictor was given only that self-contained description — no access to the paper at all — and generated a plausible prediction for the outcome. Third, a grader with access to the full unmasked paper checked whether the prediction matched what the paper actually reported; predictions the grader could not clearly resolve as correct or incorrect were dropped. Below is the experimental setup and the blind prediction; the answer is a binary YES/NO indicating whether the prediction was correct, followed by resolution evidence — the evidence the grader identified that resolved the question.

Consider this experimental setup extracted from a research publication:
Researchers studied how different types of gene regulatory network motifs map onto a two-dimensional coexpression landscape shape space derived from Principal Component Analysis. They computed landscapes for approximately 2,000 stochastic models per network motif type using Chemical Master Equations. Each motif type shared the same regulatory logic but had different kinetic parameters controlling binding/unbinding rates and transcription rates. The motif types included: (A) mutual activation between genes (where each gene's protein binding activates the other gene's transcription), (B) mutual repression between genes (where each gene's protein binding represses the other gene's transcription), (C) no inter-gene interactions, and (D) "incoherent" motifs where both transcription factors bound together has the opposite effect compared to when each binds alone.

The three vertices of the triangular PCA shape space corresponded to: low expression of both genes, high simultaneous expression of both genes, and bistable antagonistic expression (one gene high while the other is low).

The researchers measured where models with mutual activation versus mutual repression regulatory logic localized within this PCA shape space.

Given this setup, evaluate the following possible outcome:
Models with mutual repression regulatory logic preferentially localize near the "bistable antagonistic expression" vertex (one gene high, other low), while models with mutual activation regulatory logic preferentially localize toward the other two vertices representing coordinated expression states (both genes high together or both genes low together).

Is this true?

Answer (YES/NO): YES